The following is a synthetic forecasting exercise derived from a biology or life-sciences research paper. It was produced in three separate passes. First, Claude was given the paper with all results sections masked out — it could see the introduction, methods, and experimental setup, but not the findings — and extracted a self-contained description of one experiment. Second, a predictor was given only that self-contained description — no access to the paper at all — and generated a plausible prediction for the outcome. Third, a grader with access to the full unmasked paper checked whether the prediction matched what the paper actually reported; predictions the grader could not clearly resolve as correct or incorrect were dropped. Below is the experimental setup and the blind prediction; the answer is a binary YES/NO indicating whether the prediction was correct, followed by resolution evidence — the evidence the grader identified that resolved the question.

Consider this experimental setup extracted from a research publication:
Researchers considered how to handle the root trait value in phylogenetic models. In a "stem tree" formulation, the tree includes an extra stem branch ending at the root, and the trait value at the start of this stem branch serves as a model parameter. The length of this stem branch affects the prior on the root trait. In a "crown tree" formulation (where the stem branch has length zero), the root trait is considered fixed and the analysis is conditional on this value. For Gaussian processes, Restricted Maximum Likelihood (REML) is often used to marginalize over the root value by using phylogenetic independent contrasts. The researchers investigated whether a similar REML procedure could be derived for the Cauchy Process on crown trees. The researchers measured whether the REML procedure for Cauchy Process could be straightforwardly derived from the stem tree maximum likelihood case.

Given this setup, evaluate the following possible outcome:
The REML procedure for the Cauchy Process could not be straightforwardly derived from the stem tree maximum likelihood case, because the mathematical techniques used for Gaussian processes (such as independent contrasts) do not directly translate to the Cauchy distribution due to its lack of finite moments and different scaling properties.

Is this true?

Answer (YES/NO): NO